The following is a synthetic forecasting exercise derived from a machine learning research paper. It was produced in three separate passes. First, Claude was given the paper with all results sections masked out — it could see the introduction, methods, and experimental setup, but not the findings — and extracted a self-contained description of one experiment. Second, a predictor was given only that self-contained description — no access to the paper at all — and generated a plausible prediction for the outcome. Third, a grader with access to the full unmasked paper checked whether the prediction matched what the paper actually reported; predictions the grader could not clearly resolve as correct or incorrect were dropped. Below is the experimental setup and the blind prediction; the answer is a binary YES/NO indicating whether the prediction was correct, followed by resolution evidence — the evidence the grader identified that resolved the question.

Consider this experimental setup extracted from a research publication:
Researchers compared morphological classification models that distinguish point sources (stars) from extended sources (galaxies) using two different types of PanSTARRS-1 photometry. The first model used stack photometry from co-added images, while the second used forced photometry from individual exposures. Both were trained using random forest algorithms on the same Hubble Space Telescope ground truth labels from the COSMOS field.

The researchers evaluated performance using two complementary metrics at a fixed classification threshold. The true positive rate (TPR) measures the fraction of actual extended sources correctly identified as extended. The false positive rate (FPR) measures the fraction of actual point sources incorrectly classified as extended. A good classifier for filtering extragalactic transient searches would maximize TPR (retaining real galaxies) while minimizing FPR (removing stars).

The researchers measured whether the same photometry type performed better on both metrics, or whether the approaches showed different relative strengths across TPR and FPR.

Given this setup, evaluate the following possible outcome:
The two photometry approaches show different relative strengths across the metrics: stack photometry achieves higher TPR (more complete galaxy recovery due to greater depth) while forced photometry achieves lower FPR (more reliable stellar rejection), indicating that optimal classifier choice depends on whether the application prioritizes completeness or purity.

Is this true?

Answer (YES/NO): YES